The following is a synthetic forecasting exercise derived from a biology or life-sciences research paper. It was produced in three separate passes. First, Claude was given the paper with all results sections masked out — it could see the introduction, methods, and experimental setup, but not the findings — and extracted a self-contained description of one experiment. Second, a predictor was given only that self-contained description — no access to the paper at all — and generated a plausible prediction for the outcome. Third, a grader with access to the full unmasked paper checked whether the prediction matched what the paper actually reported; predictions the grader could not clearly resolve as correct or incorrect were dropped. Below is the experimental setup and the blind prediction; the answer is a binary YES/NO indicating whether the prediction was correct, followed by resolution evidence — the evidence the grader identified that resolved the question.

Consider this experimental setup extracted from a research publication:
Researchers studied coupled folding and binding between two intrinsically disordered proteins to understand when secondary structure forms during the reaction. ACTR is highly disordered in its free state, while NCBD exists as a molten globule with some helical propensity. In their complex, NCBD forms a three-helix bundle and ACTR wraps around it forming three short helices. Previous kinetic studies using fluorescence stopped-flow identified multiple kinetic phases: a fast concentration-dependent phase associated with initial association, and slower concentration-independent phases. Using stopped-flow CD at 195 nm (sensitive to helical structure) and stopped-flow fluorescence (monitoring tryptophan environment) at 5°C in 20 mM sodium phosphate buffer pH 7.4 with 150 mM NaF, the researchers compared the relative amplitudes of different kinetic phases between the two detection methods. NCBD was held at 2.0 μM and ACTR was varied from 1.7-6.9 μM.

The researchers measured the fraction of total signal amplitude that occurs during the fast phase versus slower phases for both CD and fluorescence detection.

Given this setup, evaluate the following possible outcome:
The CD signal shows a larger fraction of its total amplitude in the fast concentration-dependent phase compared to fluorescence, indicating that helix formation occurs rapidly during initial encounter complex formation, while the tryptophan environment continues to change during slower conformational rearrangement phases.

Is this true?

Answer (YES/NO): YES